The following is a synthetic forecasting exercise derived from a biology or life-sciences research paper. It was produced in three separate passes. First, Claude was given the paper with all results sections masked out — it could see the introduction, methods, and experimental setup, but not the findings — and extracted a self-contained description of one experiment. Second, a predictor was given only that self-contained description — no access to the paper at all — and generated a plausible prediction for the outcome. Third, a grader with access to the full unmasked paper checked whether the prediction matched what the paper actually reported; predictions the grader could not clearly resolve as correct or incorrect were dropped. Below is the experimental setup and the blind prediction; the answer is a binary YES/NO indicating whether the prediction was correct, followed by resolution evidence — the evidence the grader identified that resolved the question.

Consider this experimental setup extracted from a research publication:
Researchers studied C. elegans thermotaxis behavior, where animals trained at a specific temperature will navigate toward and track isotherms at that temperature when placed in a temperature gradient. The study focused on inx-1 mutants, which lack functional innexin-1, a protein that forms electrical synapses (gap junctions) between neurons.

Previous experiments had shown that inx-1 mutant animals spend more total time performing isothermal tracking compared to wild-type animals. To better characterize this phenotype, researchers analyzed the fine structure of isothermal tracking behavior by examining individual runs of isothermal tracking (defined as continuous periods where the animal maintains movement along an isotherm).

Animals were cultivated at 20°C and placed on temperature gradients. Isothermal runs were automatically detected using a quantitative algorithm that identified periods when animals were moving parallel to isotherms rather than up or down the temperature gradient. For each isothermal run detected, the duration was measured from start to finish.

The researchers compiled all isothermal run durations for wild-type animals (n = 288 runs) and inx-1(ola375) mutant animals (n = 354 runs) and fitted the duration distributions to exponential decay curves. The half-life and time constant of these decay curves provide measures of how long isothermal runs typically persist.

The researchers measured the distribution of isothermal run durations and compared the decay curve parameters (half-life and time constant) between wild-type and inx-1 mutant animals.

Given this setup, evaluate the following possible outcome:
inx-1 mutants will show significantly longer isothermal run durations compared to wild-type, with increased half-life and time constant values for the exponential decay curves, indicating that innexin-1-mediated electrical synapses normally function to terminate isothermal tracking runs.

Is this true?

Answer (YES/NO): YES